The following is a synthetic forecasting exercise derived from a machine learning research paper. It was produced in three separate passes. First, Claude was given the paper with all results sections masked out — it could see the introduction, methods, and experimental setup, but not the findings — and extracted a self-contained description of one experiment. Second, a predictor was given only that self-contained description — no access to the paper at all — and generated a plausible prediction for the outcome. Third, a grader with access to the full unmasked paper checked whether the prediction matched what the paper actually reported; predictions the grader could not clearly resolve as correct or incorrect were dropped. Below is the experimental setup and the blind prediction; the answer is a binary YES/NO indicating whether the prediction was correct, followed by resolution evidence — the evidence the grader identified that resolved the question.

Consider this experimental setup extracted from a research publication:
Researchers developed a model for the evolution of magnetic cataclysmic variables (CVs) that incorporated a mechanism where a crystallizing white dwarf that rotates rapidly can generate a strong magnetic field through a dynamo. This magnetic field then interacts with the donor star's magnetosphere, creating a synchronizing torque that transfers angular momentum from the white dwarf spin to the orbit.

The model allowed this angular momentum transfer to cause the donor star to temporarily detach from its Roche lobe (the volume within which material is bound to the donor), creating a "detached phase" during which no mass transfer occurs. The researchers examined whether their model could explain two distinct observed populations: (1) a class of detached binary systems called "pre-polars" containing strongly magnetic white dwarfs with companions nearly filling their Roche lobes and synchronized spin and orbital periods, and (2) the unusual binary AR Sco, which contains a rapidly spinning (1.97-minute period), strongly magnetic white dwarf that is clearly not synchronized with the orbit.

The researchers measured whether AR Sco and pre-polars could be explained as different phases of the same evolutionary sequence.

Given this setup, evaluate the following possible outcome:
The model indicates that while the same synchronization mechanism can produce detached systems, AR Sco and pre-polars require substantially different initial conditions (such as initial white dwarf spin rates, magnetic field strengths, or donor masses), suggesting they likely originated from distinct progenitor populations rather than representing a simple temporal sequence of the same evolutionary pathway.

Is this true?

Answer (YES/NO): NO